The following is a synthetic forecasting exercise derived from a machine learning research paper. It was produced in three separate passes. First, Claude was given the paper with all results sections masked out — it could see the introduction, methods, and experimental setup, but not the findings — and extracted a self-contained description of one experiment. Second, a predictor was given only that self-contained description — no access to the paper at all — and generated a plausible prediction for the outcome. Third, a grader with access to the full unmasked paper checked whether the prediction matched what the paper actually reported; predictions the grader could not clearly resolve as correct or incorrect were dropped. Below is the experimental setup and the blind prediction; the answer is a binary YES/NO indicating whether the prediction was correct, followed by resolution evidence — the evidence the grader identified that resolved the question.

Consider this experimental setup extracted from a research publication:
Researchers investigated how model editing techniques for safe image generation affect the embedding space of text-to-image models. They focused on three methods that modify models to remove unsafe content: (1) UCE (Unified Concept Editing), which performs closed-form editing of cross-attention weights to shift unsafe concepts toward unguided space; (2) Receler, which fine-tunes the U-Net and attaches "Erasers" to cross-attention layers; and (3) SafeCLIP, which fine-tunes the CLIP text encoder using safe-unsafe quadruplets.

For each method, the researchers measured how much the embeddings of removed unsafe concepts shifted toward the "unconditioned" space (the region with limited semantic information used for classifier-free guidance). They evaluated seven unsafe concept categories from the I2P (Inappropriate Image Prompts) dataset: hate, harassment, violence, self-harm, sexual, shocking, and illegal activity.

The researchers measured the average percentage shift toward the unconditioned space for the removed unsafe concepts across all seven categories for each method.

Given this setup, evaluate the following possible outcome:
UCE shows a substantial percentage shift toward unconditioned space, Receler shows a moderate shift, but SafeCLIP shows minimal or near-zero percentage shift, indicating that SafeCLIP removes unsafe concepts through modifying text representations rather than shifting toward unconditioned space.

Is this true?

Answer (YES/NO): NO